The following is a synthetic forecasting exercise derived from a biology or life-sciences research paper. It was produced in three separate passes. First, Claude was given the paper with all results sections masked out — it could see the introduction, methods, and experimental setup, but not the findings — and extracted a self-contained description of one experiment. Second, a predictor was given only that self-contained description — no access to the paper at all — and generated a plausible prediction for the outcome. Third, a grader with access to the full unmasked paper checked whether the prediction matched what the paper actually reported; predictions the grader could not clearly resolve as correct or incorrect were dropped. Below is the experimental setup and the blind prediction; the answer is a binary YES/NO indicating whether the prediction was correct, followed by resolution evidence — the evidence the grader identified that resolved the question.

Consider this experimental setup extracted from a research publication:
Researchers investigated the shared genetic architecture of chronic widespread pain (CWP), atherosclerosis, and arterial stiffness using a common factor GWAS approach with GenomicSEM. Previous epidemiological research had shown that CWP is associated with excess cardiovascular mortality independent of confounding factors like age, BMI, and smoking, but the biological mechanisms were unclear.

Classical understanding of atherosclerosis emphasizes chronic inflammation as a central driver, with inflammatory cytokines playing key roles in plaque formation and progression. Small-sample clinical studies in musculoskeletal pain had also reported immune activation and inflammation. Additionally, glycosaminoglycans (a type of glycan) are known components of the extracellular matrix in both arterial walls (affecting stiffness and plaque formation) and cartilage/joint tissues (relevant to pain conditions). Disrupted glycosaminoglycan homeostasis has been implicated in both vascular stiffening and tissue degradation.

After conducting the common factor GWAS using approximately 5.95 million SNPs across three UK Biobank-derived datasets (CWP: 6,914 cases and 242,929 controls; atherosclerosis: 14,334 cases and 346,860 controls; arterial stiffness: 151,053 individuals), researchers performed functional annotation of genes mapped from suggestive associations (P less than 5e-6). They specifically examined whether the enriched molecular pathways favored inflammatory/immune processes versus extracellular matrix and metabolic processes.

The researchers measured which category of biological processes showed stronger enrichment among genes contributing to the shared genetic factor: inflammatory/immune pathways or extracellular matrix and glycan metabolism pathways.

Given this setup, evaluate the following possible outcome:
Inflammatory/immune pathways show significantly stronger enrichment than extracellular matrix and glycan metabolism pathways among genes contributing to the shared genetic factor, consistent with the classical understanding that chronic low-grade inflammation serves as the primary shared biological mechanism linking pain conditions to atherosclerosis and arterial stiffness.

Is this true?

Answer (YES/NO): NO